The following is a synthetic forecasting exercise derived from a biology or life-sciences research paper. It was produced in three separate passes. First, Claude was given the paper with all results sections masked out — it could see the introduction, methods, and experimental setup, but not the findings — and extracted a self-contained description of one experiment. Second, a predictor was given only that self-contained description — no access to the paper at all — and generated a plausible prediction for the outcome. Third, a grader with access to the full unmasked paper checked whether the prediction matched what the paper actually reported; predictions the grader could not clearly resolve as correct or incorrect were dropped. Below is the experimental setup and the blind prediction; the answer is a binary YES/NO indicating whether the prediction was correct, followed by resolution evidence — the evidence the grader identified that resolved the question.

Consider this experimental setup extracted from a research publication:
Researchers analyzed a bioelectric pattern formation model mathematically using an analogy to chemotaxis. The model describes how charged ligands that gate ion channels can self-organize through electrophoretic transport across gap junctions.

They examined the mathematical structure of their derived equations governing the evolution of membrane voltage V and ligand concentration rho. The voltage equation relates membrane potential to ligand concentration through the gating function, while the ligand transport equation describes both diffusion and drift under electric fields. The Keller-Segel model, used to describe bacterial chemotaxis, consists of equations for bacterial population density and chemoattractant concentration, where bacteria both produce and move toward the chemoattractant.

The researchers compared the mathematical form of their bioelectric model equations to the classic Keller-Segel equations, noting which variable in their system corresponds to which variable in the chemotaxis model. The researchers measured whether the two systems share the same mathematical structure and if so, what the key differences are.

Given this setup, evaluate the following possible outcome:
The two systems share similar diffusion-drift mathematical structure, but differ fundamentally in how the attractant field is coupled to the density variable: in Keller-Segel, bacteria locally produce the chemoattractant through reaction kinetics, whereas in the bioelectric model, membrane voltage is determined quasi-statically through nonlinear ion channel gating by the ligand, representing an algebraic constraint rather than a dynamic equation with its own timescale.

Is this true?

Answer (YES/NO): NO